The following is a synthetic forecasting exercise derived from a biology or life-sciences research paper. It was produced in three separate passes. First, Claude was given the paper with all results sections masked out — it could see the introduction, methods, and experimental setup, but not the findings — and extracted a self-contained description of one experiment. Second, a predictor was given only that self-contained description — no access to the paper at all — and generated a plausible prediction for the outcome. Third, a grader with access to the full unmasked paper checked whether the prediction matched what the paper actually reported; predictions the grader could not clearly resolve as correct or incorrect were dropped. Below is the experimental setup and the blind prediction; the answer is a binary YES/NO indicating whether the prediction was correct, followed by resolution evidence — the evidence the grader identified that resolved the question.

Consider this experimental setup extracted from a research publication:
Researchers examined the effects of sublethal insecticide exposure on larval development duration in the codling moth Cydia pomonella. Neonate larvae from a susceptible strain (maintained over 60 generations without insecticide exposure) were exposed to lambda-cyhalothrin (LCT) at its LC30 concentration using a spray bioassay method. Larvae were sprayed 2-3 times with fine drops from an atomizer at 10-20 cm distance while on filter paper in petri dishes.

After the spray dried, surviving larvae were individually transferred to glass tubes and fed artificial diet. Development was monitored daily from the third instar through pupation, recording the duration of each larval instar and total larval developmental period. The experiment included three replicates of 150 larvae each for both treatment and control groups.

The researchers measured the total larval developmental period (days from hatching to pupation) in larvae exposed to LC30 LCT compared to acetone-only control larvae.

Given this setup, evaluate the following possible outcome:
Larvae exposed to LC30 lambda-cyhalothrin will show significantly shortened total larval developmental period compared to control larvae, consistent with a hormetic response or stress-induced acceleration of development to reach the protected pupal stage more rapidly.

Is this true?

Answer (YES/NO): NO